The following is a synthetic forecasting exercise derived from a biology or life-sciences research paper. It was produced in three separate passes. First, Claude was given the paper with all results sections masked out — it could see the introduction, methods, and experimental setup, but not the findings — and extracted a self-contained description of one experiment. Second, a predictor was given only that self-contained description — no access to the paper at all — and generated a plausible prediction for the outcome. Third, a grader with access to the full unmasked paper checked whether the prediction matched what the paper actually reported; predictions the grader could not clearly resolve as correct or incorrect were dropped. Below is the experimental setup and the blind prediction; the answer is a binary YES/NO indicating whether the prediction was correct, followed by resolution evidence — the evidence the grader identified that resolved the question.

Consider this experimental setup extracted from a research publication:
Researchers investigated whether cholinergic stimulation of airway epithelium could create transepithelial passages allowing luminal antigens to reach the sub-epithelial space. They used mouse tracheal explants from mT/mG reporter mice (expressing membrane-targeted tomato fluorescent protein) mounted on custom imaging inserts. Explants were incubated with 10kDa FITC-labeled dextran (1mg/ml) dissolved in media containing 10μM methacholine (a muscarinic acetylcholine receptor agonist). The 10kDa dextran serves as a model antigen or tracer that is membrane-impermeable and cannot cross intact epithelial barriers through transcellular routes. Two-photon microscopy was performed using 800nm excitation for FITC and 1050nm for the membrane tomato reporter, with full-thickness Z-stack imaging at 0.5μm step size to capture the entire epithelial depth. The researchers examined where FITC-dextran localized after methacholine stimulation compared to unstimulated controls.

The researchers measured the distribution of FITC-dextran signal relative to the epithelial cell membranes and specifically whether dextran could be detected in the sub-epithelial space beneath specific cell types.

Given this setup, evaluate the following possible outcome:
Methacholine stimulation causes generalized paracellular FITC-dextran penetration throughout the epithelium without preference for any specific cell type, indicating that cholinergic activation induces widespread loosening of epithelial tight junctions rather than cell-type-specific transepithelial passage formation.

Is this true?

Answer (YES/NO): NO